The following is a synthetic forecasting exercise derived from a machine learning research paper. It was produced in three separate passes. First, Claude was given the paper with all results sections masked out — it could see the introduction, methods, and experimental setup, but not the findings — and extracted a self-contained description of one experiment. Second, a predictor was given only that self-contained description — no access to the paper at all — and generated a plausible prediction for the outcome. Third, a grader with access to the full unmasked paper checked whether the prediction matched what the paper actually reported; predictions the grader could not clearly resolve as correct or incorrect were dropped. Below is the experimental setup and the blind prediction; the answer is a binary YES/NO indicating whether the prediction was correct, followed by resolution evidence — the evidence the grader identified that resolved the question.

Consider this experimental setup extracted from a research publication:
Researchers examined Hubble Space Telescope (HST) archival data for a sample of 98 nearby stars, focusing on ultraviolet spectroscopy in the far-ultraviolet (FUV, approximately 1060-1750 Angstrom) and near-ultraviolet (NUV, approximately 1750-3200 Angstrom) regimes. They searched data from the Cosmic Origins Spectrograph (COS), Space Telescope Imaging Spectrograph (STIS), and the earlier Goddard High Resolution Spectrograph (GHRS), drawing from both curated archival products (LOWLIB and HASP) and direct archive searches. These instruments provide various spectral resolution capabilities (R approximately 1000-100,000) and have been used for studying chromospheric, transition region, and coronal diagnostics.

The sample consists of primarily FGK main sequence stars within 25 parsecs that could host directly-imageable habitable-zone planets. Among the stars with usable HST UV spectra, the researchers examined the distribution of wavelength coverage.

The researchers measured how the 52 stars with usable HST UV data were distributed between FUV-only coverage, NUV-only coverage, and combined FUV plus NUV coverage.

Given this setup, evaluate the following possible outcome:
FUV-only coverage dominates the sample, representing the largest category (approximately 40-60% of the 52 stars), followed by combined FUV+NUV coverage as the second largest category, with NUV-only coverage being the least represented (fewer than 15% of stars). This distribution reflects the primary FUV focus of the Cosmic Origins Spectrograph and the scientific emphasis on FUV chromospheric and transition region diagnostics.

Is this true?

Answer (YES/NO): NO